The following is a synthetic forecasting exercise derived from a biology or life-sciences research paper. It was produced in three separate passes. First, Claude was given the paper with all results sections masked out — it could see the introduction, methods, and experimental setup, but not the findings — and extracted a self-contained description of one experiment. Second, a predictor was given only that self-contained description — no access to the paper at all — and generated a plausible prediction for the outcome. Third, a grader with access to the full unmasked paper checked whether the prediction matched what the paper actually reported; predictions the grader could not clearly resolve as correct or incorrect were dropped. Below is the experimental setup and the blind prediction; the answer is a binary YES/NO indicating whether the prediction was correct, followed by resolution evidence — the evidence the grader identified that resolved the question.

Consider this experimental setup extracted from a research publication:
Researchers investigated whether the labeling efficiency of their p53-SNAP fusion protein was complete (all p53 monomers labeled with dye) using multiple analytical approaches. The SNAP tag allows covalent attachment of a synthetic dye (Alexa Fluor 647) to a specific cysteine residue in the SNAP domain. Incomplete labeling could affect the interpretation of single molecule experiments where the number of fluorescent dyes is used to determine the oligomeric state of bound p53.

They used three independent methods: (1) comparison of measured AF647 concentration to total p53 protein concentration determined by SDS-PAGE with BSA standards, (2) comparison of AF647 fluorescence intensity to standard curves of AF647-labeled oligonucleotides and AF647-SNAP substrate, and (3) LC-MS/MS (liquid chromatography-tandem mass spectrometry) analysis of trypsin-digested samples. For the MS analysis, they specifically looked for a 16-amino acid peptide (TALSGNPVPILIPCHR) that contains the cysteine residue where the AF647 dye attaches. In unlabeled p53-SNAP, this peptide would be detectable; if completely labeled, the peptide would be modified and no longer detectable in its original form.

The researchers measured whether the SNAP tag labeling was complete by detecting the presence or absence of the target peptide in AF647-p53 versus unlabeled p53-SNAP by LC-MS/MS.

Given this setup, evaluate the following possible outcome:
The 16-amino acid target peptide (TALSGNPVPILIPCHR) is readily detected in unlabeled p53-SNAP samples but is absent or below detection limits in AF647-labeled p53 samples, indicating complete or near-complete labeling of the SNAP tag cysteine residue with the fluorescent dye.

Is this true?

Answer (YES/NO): YES